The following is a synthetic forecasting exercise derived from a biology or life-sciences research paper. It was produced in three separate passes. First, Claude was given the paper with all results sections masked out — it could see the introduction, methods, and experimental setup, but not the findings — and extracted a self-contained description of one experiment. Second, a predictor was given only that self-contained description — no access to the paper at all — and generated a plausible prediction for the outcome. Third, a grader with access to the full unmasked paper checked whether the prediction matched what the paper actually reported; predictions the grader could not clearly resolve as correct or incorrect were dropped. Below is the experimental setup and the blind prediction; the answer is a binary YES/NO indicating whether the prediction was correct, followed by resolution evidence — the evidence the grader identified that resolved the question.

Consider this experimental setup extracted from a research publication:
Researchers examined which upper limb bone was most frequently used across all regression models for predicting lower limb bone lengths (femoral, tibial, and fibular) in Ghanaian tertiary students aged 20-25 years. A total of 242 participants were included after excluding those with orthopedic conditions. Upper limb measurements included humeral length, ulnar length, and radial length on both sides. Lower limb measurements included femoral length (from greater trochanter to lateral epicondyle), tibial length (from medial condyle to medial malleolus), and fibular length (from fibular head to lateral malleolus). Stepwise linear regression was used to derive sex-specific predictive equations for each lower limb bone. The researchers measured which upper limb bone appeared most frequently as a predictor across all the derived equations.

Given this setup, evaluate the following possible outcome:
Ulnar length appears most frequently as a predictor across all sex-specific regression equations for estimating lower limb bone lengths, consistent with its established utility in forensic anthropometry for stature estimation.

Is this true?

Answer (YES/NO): NO